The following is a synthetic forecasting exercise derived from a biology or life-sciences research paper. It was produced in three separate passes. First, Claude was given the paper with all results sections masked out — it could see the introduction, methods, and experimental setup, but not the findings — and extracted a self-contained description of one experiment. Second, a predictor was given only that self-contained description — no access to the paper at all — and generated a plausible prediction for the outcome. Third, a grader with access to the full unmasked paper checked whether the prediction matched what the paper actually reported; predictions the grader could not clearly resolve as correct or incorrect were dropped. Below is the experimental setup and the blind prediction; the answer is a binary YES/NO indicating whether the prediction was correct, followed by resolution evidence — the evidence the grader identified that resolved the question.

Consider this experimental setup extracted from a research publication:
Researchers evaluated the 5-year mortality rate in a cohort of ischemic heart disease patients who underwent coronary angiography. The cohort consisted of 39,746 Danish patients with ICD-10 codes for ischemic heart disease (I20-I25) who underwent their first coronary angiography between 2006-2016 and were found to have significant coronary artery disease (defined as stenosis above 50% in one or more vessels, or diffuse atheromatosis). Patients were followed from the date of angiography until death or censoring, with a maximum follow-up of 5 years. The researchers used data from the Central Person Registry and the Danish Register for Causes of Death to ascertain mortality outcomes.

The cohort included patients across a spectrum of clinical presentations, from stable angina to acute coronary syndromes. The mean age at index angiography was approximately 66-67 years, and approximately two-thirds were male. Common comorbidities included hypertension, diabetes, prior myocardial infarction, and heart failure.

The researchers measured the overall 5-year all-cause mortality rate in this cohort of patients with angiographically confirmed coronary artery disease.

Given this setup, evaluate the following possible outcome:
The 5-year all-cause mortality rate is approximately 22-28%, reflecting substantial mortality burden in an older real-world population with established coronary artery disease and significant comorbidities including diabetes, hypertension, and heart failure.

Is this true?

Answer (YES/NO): NO